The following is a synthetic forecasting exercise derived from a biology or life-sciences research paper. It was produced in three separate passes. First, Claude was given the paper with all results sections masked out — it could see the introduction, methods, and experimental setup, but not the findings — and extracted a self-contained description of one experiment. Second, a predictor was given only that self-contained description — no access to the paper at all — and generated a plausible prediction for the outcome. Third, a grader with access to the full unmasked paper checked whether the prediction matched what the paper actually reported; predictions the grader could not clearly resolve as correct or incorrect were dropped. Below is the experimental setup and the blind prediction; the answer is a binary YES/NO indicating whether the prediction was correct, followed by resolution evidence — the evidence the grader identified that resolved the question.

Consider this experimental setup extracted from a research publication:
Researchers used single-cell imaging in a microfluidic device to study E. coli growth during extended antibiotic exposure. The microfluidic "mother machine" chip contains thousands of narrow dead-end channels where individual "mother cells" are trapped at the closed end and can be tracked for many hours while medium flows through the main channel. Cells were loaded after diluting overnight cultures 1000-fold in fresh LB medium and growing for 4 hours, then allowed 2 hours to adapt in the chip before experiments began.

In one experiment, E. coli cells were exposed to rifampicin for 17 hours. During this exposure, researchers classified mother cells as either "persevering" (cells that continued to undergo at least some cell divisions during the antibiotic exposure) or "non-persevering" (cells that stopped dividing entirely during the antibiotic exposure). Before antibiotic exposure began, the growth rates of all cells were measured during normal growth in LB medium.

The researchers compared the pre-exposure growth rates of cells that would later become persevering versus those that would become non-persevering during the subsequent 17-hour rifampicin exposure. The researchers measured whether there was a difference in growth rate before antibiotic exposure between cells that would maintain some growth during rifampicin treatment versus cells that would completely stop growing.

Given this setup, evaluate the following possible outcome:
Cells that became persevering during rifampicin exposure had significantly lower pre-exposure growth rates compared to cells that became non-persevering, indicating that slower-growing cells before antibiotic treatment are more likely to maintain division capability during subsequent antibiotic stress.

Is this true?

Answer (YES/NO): NO